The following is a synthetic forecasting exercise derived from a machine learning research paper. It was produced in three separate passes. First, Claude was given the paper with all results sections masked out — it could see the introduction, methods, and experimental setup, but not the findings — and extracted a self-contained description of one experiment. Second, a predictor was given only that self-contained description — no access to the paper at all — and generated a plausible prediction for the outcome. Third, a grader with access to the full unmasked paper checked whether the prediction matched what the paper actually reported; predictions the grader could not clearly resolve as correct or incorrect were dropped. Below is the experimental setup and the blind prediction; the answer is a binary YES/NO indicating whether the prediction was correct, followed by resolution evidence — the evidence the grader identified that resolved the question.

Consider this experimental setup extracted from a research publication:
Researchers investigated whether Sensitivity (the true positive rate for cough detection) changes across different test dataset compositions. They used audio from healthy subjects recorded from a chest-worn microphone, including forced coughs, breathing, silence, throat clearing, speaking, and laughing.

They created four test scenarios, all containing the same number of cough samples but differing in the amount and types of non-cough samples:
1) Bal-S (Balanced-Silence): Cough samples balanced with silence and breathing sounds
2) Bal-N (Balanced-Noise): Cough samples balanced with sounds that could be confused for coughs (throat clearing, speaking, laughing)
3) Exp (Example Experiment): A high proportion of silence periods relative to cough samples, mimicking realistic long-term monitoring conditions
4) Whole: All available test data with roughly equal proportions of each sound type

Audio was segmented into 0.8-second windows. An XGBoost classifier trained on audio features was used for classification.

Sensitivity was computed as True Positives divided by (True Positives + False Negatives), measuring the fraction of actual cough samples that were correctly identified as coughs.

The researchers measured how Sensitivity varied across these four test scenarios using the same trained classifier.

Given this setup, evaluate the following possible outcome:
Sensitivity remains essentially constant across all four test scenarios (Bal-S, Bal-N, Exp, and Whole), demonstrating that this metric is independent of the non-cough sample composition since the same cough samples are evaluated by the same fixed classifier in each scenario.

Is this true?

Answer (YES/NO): YES